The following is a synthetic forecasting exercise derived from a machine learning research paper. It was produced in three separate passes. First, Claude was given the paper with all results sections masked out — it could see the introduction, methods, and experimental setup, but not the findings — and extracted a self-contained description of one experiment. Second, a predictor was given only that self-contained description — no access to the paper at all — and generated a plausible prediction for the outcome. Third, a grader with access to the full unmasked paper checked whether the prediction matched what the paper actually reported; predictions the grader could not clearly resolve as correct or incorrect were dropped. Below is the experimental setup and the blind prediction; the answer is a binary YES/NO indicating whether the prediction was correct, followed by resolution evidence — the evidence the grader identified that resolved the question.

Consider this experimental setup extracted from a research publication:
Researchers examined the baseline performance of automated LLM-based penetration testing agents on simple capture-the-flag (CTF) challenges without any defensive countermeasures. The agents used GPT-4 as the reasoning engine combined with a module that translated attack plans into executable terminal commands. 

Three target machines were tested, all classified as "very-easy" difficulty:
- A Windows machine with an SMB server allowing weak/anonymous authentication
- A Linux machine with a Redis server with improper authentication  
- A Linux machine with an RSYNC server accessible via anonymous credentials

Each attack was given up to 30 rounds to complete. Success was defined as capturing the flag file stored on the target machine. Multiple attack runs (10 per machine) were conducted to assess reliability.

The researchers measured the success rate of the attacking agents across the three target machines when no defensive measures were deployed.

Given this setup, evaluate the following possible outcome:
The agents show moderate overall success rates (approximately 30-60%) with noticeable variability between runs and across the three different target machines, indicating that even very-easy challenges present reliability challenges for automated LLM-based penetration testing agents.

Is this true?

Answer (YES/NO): NO